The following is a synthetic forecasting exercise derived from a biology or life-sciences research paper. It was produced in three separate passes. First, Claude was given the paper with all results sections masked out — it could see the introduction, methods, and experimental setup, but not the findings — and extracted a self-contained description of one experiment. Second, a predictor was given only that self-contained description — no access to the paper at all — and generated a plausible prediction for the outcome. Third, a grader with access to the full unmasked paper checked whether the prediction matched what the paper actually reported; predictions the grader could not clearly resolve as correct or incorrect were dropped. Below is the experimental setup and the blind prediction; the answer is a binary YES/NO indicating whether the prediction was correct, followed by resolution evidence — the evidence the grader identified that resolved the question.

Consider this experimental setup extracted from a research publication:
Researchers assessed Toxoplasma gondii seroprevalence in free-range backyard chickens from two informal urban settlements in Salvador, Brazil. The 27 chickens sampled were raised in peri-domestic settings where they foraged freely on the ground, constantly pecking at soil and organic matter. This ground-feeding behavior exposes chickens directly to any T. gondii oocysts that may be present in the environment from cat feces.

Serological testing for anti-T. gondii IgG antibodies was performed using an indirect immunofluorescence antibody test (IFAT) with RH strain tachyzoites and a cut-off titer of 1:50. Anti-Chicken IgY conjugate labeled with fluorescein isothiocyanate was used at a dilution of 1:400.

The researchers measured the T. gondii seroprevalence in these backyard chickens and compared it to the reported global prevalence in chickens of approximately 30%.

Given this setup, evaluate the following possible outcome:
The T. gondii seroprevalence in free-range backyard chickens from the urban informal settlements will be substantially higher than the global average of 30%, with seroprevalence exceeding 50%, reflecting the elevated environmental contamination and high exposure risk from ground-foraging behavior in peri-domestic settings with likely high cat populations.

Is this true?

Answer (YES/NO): YES